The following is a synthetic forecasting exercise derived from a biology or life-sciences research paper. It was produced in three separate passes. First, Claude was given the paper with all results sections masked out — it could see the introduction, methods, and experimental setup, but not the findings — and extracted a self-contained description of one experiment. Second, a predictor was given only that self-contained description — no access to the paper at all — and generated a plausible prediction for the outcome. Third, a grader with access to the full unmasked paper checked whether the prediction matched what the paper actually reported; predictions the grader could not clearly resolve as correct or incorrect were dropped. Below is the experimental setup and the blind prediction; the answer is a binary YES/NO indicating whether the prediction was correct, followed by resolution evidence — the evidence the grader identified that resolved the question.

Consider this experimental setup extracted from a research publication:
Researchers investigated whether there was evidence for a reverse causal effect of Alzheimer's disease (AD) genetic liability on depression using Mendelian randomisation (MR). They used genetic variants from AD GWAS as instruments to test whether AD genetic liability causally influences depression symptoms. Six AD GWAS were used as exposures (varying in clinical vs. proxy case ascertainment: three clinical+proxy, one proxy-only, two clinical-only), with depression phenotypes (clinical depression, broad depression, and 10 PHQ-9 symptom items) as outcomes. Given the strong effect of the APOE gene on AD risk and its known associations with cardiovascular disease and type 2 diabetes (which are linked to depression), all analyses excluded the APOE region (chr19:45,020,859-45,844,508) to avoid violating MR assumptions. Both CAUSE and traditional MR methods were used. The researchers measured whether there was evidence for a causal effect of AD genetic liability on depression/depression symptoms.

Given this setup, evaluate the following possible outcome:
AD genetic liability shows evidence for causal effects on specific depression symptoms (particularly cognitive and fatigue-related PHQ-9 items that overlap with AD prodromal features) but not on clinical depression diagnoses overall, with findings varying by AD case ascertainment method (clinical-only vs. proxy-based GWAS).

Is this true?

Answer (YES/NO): NO